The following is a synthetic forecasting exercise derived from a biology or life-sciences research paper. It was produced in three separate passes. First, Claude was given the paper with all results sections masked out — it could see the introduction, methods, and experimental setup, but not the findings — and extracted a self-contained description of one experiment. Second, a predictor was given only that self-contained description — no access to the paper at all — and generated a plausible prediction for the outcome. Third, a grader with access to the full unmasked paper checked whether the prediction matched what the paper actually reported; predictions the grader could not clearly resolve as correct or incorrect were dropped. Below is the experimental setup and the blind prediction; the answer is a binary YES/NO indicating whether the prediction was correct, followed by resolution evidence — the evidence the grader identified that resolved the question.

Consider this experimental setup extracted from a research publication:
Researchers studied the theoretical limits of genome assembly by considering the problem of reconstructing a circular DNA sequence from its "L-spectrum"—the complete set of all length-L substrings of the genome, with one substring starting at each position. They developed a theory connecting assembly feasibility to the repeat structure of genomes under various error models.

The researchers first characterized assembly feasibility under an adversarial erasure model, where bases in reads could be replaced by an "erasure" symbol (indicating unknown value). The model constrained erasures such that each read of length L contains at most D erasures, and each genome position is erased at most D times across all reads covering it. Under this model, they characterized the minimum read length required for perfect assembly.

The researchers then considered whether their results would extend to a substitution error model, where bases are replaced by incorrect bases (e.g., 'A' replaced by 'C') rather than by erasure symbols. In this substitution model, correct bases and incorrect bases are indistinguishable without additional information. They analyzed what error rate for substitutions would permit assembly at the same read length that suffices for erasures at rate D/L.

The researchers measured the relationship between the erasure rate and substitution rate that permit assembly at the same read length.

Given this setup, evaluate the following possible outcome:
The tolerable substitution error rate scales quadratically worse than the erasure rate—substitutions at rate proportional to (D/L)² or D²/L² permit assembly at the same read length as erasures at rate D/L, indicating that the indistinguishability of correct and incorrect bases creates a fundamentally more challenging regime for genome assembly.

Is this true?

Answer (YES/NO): NO